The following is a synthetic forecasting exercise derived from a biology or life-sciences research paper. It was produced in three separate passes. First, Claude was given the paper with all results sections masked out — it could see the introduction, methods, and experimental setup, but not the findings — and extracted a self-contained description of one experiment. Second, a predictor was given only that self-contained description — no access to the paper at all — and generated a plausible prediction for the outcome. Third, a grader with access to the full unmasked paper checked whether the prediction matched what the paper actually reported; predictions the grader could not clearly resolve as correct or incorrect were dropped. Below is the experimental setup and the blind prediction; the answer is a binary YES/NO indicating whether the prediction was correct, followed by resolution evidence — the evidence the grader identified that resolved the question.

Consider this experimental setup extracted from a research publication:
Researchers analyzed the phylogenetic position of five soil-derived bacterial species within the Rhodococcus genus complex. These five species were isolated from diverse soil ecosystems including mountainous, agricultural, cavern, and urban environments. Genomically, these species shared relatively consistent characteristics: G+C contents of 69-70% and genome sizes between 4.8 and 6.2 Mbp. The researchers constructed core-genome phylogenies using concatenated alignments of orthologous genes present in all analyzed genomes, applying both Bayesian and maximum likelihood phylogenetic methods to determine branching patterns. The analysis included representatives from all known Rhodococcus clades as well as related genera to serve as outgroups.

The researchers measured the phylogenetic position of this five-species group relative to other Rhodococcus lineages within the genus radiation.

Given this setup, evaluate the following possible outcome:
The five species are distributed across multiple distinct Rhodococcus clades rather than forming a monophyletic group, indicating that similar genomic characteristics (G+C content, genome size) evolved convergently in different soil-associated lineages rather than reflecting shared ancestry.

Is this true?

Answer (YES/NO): NO